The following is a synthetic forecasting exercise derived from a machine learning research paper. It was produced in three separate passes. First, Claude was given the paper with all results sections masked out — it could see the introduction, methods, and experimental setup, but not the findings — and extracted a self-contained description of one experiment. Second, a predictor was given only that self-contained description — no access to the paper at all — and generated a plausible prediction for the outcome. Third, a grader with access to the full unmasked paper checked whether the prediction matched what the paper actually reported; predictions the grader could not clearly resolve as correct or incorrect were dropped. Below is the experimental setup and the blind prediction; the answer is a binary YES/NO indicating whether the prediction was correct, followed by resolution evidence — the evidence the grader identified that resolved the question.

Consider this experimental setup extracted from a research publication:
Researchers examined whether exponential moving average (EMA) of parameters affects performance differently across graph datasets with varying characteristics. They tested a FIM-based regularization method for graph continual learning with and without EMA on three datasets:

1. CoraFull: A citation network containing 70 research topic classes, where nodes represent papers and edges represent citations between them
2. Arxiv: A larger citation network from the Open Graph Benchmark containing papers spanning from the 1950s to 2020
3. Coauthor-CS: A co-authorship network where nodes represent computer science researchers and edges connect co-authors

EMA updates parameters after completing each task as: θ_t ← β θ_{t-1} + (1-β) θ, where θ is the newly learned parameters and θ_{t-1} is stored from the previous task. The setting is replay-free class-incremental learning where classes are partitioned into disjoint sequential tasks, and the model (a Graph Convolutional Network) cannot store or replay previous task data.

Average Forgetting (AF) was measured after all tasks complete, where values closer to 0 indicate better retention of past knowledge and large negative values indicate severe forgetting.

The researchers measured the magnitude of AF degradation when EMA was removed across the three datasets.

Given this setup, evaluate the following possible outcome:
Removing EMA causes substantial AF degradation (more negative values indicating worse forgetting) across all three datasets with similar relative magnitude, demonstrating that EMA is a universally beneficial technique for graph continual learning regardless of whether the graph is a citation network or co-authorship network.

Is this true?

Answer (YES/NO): NO